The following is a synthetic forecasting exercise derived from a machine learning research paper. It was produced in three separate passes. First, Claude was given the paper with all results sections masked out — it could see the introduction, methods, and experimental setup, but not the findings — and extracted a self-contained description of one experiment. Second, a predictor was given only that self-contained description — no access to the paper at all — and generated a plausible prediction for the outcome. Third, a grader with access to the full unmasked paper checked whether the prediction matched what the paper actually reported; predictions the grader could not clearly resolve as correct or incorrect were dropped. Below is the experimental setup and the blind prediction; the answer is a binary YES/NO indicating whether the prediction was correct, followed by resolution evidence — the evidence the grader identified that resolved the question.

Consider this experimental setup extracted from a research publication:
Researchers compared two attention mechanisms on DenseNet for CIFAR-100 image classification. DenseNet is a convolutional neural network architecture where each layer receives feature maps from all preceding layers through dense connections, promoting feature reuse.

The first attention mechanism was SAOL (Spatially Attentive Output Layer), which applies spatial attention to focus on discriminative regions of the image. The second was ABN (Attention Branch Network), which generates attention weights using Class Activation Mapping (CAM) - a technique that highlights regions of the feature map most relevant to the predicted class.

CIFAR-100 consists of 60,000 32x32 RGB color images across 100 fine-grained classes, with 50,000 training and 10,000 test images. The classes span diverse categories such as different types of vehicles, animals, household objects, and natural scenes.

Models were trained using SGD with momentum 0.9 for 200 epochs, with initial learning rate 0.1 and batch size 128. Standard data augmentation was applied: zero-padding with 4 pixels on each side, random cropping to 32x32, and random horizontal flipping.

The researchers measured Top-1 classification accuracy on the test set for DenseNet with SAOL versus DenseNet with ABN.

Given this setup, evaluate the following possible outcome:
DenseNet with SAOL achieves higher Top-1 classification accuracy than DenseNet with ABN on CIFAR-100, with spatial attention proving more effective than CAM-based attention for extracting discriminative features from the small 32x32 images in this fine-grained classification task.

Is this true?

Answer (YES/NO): NO